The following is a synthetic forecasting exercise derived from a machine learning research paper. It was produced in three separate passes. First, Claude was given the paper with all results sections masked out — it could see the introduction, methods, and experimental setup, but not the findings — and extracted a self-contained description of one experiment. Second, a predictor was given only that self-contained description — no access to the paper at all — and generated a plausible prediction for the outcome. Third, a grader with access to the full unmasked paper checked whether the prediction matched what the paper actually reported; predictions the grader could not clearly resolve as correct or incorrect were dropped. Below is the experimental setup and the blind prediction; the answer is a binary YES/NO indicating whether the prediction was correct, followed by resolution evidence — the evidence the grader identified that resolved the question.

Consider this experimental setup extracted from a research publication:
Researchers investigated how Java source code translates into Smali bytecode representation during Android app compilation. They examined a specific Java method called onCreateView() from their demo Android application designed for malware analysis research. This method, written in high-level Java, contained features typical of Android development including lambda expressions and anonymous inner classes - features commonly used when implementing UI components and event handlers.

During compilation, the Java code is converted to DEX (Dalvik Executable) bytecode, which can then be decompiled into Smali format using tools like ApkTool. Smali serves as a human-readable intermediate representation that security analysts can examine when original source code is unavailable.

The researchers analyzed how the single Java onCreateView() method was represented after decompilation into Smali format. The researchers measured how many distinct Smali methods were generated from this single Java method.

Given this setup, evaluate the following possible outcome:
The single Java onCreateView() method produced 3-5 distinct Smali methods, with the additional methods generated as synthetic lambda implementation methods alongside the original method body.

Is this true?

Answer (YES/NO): YES